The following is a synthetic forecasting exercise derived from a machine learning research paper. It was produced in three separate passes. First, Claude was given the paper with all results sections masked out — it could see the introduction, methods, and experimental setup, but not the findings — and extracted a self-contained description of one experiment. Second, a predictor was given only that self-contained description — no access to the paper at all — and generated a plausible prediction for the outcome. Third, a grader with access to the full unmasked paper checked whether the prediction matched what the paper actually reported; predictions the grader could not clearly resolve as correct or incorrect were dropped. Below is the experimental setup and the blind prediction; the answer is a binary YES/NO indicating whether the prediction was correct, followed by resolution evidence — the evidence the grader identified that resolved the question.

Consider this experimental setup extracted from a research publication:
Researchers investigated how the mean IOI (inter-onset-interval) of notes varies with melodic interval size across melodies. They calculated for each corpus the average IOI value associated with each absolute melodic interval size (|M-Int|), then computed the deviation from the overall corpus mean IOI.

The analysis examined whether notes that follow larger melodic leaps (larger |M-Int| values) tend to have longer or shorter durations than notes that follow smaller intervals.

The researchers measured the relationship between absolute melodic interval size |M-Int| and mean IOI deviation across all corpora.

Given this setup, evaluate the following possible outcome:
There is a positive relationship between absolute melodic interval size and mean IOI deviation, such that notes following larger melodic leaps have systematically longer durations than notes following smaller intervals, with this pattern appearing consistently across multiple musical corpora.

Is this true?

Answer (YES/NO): YES